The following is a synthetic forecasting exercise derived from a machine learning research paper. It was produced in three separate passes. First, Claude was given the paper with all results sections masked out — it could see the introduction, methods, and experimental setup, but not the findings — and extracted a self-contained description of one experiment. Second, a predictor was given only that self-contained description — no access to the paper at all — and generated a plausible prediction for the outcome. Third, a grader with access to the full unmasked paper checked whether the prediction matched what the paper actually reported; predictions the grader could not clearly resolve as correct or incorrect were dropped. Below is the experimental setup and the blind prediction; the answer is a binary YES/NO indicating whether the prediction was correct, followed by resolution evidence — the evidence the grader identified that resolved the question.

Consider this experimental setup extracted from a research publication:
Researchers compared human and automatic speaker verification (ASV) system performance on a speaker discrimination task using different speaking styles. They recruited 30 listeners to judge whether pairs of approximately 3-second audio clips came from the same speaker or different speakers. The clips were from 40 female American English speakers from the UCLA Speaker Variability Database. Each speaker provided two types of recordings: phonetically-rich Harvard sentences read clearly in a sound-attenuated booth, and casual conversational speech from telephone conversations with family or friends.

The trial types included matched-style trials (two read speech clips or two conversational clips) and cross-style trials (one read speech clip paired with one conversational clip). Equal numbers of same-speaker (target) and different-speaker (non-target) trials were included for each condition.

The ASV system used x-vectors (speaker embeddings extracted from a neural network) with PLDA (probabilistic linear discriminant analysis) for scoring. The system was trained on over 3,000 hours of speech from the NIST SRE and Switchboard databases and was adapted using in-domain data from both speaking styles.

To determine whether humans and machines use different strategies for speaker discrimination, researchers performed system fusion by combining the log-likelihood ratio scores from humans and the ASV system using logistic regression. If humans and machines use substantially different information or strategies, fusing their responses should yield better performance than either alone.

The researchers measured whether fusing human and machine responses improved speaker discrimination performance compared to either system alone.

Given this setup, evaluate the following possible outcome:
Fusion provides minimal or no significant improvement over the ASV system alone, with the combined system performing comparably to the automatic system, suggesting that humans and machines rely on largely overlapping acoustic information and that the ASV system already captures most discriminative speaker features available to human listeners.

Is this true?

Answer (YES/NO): NO